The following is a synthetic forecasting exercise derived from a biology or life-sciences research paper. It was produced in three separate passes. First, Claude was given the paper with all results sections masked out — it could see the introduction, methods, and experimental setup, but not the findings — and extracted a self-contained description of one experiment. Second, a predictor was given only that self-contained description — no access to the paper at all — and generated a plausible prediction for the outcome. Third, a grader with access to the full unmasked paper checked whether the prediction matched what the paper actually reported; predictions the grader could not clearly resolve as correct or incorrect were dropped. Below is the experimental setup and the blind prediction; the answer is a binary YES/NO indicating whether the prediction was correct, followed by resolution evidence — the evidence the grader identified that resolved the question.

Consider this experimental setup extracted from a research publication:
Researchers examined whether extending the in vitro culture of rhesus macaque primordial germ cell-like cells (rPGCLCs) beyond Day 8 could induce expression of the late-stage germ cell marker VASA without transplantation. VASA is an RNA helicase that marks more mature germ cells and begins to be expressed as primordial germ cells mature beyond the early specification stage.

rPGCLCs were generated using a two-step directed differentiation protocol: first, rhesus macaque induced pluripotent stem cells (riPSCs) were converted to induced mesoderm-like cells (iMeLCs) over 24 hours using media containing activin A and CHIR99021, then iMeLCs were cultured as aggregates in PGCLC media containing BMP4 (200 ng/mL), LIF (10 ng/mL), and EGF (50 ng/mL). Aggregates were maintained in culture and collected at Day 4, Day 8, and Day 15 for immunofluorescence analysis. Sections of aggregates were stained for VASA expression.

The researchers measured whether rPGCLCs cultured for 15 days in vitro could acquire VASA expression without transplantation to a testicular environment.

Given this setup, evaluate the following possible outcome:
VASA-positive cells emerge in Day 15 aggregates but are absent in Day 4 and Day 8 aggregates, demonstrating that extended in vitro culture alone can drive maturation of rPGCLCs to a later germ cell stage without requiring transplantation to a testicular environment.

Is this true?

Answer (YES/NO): NO